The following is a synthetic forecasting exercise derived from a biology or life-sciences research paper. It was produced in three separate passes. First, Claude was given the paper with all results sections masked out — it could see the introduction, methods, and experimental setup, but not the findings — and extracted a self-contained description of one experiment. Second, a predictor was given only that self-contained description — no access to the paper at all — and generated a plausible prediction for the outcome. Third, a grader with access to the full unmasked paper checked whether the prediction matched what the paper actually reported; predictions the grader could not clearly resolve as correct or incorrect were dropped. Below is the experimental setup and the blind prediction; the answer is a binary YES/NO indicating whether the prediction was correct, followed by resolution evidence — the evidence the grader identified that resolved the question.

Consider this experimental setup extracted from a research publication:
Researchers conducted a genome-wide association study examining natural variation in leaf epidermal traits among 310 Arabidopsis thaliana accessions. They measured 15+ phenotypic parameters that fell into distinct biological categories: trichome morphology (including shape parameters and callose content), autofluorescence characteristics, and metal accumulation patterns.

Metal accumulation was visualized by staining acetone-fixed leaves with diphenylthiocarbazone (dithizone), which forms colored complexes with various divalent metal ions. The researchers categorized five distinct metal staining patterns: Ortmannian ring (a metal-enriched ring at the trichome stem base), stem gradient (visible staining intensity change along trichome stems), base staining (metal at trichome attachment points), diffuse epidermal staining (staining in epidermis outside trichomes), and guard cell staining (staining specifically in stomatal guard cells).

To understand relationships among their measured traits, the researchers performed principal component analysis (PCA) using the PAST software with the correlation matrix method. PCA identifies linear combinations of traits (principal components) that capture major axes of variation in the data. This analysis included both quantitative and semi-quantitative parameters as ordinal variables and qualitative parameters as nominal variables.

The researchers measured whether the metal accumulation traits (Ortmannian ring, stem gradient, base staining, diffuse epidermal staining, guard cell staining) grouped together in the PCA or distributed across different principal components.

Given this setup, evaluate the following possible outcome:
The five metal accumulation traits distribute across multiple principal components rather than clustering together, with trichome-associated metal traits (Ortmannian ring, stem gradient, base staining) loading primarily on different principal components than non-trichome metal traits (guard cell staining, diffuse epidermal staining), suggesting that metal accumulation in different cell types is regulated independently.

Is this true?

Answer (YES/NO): NO